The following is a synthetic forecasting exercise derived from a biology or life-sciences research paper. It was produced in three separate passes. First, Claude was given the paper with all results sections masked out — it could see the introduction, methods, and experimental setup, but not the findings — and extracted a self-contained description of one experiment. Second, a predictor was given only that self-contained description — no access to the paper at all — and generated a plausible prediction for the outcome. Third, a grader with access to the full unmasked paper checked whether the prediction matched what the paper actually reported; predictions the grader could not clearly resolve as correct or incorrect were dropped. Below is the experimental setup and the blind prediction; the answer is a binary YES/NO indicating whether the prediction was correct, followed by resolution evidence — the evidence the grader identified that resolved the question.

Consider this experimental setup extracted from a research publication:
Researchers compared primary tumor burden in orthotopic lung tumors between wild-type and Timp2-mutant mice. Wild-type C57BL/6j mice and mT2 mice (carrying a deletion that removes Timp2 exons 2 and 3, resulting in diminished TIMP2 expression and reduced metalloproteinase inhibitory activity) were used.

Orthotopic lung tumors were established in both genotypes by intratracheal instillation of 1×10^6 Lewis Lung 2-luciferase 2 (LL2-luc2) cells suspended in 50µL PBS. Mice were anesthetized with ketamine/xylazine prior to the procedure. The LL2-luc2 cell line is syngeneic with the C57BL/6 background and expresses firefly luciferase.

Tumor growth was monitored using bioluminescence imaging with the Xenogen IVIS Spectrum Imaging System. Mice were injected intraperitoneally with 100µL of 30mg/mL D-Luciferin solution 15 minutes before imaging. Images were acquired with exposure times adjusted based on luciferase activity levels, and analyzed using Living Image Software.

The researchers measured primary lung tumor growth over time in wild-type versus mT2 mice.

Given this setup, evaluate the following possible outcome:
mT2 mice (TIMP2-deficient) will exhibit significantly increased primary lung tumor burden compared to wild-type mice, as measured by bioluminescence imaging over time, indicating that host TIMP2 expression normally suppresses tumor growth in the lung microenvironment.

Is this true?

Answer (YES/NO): YES